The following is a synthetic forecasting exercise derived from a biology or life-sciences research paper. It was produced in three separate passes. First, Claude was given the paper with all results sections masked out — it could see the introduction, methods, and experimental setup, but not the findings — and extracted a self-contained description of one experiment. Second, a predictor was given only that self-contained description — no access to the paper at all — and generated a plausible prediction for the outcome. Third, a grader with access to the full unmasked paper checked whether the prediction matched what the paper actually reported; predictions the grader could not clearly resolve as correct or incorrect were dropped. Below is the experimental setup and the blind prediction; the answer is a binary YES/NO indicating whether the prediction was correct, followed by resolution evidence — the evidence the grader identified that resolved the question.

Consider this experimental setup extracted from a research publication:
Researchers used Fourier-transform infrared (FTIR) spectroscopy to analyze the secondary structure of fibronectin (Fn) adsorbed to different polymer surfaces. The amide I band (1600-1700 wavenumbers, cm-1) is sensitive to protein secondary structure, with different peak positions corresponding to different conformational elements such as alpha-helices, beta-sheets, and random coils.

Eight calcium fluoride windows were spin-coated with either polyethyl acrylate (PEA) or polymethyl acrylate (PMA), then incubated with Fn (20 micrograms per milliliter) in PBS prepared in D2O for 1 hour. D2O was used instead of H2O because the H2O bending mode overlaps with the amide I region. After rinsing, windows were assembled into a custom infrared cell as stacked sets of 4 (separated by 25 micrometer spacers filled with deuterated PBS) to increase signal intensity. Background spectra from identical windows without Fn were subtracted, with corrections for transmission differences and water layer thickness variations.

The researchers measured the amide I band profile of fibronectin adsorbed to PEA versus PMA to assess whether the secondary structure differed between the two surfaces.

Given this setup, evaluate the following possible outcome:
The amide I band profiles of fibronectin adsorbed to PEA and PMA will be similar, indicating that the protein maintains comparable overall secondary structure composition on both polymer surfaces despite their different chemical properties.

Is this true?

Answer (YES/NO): NO